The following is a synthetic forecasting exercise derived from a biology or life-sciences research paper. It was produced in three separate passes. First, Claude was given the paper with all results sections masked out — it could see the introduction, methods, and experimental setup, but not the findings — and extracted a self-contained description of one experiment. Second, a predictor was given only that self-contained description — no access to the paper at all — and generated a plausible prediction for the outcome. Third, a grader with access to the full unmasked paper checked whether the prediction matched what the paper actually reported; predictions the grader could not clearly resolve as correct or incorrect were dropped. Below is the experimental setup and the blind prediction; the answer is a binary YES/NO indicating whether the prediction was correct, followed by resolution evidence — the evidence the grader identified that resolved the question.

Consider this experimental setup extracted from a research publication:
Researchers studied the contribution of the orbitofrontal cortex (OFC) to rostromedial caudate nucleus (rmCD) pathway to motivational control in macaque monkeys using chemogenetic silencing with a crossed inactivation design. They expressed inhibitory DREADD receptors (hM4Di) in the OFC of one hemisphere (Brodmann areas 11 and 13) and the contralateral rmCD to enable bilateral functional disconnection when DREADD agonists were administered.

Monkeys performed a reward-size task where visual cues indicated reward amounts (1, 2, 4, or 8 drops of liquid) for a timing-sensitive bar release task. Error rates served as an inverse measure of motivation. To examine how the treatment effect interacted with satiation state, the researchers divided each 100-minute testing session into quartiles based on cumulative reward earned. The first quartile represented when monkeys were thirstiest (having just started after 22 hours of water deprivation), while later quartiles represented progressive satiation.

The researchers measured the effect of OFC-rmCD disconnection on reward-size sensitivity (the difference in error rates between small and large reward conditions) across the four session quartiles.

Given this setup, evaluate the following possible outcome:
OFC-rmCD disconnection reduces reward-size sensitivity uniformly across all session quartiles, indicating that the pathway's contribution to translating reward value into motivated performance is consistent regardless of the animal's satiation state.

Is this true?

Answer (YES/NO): NO